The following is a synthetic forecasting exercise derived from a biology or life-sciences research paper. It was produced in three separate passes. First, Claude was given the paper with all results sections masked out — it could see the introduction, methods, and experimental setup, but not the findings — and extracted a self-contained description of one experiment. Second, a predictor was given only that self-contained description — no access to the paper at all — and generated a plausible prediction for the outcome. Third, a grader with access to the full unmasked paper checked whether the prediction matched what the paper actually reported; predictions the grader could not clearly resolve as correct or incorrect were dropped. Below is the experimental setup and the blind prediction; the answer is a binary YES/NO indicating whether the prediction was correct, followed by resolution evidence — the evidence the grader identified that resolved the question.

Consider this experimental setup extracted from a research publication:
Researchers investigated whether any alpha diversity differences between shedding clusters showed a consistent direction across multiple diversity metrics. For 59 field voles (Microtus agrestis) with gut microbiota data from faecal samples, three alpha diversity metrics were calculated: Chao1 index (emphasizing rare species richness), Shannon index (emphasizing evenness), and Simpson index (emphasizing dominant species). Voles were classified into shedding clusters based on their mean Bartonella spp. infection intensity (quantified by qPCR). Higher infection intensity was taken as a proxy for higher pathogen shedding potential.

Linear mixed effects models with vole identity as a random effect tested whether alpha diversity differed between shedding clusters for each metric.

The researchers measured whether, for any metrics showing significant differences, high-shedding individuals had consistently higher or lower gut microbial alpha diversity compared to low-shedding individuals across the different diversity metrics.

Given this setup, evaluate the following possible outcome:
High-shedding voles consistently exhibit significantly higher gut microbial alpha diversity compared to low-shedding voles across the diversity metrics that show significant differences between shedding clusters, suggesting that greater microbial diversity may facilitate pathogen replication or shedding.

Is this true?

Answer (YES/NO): NO